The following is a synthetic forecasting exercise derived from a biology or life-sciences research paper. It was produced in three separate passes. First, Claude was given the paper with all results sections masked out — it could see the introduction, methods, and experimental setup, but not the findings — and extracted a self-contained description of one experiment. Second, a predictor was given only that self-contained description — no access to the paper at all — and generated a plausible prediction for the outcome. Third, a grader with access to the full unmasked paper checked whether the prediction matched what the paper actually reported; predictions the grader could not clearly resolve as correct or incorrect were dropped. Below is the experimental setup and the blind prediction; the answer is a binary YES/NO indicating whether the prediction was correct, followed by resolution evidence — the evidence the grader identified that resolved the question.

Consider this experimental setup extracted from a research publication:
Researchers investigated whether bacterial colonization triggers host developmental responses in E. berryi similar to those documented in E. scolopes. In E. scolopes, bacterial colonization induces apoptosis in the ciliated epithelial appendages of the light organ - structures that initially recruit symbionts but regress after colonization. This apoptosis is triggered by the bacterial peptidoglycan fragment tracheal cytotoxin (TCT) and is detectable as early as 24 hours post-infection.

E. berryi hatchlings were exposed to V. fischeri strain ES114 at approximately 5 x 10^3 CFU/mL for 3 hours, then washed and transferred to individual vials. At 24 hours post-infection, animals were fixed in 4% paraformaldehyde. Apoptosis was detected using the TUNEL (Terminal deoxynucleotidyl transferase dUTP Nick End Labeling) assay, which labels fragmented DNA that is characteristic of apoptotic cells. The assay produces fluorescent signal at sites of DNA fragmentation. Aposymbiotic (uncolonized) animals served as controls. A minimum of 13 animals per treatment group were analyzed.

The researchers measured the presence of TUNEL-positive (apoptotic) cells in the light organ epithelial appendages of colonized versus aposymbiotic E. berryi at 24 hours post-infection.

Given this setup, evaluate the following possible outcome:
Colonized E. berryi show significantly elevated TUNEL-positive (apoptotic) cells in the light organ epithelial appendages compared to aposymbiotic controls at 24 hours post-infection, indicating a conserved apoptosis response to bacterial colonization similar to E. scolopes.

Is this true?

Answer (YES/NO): YES